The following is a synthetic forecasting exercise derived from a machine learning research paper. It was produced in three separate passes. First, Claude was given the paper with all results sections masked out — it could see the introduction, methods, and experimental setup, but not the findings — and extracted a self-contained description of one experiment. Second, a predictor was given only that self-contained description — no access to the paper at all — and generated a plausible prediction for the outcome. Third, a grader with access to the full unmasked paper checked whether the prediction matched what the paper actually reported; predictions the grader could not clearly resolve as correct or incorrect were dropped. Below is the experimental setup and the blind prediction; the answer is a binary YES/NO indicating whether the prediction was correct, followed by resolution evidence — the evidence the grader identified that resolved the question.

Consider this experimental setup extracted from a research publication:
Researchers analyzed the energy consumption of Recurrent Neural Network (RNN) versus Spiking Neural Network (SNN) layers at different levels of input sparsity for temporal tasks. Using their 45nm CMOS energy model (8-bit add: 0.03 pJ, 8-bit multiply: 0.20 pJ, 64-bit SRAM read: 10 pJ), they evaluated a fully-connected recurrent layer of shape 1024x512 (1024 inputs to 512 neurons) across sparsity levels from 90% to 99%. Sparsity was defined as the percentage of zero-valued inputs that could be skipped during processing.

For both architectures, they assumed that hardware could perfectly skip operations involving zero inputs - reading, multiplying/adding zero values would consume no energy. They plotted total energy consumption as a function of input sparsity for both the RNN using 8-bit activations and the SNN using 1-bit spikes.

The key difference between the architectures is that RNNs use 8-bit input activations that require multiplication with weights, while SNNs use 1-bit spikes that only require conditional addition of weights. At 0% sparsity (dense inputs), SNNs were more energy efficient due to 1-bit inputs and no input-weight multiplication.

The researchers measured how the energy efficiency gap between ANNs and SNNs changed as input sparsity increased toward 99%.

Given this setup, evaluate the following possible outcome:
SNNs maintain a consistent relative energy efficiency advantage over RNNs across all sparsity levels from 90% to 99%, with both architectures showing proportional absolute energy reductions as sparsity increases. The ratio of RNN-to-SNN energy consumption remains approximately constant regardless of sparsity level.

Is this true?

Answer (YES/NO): NO